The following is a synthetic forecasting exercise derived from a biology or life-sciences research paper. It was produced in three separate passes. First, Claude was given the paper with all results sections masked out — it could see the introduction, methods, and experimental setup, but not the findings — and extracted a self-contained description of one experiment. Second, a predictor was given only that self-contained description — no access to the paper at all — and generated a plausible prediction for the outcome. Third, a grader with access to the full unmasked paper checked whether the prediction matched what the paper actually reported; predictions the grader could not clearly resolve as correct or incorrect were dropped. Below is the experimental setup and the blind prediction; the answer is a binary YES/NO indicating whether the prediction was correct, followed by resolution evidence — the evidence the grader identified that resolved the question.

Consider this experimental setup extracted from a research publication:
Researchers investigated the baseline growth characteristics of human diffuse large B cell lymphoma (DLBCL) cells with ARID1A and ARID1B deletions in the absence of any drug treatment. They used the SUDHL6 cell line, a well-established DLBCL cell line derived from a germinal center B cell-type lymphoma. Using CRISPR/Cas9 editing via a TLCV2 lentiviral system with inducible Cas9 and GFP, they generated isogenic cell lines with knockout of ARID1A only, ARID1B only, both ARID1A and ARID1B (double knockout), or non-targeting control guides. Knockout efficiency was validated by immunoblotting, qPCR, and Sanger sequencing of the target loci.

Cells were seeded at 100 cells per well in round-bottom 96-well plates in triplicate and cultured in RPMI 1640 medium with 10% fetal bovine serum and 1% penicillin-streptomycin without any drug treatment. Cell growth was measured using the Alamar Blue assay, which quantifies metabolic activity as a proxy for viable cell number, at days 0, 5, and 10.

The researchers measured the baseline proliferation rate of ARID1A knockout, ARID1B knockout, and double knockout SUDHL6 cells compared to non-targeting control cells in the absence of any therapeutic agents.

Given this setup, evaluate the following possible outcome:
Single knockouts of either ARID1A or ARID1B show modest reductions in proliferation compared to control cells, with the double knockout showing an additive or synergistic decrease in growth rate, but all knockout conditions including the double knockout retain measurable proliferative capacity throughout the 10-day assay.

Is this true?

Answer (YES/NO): NO